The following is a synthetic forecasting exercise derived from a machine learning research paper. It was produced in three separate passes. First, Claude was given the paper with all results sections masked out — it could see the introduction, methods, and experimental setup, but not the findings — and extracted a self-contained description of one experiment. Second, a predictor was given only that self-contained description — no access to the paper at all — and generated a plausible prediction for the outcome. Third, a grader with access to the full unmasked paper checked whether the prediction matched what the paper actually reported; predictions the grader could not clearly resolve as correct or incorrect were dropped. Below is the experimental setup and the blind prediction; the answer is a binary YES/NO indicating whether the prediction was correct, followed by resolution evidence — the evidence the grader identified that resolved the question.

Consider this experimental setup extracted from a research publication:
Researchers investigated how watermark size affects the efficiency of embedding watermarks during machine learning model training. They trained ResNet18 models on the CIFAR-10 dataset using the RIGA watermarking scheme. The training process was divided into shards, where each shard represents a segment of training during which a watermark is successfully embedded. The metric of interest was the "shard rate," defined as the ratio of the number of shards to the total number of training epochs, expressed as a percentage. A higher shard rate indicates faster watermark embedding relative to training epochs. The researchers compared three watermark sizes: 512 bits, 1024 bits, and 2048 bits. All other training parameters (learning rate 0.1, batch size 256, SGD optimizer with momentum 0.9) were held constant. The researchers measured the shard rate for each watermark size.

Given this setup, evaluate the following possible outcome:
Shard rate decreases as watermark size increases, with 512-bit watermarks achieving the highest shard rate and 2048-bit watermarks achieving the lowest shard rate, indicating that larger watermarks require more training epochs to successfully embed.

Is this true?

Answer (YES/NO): YES